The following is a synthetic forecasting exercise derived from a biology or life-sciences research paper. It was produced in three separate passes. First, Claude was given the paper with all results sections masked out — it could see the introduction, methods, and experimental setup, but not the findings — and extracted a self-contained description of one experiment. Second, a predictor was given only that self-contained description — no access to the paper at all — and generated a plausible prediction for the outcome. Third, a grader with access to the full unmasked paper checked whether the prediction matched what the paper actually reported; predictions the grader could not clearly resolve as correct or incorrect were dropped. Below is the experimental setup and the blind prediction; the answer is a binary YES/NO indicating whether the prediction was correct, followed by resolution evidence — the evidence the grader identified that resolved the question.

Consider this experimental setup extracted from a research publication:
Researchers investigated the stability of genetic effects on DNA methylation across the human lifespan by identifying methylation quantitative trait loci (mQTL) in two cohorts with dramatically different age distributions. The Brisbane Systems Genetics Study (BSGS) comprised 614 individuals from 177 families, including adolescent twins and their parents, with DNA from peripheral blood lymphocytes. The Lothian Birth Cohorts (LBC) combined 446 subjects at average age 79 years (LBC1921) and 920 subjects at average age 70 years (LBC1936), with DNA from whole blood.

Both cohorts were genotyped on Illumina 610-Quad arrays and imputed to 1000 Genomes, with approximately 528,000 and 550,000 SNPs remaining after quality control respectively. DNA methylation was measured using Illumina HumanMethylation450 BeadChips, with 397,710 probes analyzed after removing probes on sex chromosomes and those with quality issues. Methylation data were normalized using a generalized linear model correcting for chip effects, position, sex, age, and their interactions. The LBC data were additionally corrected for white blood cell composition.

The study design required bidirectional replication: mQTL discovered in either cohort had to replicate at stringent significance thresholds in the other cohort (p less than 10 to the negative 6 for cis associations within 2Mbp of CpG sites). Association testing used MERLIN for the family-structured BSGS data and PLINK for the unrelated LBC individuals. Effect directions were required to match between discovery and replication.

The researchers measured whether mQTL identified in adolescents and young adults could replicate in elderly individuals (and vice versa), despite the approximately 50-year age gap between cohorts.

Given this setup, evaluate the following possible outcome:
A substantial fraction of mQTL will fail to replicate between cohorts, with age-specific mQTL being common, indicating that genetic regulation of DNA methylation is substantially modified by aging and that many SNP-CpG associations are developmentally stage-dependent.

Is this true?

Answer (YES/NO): NO